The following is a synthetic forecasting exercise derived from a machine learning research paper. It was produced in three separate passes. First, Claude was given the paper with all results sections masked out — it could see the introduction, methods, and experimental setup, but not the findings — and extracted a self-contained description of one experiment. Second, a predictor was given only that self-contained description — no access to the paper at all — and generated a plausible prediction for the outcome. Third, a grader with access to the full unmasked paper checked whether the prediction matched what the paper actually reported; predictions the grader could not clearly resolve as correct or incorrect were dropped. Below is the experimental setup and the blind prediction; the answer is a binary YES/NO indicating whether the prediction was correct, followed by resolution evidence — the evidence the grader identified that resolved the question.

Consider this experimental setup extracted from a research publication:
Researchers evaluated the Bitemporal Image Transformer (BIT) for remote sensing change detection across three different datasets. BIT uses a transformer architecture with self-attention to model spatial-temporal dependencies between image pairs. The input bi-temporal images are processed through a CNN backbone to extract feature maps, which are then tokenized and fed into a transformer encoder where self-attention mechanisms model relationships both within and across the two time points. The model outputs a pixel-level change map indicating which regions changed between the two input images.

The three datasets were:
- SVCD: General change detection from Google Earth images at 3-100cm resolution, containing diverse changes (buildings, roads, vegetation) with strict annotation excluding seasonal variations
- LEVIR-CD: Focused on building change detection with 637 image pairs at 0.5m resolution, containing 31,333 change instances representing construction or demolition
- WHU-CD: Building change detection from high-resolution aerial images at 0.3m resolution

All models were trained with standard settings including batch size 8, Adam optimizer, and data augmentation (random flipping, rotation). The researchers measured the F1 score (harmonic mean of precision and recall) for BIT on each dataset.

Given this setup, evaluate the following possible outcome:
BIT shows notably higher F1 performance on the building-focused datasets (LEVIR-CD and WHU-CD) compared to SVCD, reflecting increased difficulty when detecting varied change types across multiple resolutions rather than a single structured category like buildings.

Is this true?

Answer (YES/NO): NO